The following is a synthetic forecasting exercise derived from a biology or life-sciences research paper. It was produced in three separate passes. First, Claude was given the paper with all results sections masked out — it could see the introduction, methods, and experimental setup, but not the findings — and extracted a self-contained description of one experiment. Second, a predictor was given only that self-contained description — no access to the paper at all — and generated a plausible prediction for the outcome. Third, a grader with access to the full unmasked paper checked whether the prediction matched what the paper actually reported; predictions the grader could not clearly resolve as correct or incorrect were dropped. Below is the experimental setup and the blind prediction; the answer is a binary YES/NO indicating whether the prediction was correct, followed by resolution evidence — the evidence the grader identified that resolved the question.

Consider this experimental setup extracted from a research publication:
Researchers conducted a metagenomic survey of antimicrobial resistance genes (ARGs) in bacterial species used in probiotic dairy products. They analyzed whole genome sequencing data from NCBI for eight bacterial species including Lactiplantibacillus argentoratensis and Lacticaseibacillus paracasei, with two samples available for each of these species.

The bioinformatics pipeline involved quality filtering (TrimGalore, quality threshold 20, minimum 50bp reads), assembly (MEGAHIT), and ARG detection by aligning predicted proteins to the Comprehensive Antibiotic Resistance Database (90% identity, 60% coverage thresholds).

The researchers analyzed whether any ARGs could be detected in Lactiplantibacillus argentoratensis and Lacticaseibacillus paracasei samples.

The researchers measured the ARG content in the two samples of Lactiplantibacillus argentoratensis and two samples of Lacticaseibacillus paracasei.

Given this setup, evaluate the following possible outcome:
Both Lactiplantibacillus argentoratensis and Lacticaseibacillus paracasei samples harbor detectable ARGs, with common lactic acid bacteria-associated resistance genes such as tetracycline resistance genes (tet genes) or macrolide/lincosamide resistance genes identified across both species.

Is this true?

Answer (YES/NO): NO